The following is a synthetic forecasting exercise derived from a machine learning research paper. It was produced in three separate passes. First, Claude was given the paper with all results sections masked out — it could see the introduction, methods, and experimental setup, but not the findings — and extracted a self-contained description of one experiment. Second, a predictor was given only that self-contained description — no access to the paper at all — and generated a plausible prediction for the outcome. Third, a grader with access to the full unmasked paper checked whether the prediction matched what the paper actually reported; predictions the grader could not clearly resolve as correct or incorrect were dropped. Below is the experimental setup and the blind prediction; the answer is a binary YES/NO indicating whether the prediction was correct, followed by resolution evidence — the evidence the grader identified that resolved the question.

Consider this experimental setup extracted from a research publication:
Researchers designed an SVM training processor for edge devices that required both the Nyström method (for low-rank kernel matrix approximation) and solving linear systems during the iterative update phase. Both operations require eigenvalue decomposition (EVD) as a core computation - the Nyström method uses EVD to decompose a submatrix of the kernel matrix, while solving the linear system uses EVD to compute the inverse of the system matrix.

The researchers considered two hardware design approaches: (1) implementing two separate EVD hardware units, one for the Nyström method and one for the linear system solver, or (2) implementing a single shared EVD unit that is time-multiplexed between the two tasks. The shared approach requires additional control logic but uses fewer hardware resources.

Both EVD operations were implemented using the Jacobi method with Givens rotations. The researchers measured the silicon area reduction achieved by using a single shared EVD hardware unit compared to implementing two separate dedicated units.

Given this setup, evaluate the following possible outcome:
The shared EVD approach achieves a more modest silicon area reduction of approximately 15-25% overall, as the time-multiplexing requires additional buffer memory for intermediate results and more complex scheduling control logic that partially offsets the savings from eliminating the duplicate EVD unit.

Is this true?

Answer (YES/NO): NO